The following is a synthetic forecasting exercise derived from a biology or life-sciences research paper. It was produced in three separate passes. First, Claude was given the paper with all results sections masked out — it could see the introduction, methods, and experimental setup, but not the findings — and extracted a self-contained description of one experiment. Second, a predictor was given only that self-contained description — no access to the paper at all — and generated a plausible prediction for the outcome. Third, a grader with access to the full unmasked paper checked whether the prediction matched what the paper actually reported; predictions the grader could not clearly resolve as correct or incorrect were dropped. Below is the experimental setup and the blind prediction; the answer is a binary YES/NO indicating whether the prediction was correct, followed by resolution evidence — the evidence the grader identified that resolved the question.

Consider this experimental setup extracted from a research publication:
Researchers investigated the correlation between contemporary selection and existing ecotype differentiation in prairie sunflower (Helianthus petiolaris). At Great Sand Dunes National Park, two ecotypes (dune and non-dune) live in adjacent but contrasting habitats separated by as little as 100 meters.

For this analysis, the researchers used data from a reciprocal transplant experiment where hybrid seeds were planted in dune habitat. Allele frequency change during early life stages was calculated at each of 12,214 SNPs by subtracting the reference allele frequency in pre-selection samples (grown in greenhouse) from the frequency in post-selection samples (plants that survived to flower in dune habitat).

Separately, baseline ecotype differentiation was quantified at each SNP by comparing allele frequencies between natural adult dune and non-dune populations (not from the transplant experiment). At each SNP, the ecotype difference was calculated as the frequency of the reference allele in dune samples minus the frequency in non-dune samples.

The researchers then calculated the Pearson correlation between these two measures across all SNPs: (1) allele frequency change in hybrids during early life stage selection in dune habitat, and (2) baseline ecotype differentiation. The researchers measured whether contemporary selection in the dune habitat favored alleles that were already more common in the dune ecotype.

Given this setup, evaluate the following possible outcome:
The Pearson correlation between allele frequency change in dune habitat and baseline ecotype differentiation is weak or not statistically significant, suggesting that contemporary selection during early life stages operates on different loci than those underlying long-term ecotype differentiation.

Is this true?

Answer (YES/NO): NO